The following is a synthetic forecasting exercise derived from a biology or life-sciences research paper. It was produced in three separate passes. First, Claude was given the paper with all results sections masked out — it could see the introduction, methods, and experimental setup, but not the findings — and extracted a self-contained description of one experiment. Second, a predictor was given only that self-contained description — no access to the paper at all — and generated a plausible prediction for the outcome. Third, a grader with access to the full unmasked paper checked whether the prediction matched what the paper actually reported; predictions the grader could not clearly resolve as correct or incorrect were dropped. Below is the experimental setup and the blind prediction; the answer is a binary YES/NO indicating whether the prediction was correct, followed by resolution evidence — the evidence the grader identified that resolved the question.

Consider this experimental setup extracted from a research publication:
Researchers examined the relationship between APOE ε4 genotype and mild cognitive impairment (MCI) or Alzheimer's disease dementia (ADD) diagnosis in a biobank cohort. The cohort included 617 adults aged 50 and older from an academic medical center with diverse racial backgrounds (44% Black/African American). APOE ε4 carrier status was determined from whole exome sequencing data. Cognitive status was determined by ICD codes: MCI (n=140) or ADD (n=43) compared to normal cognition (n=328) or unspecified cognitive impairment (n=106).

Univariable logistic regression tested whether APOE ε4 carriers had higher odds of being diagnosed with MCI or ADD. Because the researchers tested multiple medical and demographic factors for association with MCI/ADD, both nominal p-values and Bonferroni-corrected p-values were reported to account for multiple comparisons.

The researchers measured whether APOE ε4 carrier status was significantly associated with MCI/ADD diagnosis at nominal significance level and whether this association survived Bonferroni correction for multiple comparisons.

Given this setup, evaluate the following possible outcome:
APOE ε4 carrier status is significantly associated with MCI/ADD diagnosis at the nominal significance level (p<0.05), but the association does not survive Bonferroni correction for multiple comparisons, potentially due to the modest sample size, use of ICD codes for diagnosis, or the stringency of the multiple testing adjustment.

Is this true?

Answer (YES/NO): YES